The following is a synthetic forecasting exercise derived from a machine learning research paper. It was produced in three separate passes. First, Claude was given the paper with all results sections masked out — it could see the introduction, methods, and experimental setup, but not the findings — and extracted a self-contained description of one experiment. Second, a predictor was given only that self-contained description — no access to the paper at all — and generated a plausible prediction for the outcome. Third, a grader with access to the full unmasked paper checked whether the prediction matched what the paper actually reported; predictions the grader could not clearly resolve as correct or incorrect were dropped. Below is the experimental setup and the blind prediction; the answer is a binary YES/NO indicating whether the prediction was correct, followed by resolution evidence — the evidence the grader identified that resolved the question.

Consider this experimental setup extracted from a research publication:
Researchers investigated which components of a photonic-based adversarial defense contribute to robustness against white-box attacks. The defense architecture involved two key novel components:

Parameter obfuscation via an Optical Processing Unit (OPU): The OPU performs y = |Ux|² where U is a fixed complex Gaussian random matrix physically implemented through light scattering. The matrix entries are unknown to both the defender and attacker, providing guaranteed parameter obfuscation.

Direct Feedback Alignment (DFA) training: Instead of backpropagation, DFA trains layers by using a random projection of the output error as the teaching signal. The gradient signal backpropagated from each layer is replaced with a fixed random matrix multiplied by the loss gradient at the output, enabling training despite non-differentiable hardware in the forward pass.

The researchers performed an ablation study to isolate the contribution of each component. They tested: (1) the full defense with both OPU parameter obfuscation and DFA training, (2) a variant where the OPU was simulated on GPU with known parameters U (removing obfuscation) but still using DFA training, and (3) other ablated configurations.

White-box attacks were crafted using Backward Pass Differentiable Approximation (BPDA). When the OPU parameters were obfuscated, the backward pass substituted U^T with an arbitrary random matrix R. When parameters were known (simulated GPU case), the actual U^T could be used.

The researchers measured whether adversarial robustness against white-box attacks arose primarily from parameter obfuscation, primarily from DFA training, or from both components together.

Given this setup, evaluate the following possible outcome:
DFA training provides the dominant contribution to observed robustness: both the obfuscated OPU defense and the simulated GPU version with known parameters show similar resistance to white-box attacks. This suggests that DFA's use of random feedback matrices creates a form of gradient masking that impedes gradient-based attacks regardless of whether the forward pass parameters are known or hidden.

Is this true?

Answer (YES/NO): NO